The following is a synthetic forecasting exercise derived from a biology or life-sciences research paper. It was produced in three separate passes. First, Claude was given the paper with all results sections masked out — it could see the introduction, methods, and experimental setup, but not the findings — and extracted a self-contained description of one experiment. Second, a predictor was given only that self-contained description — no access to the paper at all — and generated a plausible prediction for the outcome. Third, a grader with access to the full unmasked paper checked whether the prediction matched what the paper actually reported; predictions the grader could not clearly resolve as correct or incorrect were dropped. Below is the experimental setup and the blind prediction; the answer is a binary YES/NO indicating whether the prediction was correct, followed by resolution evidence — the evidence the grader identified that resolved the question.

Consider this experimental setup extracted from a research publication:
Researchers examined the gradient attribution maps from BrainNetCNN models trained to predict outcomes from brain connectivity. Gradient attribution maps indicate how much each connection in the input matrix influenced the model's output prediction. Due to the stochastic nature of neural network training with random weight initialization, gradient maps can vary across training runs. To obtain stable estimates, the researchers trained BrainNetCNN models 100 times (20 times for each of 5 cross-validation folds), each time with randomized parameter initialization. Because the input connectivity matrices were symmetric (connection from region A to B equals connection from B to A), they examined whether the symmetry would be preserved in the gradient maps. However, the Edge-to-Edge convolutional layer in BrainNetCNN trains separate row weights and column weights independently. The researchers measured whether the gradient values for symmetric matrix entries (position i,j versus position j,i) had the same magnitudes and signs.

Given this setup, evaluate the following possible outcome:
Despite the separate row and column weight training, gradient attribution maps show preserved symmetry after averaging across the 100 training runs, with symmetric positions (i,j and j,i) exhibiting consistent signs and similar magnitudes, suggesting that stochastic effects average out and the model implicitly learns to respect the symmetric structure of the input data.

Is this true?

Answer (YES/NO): NO